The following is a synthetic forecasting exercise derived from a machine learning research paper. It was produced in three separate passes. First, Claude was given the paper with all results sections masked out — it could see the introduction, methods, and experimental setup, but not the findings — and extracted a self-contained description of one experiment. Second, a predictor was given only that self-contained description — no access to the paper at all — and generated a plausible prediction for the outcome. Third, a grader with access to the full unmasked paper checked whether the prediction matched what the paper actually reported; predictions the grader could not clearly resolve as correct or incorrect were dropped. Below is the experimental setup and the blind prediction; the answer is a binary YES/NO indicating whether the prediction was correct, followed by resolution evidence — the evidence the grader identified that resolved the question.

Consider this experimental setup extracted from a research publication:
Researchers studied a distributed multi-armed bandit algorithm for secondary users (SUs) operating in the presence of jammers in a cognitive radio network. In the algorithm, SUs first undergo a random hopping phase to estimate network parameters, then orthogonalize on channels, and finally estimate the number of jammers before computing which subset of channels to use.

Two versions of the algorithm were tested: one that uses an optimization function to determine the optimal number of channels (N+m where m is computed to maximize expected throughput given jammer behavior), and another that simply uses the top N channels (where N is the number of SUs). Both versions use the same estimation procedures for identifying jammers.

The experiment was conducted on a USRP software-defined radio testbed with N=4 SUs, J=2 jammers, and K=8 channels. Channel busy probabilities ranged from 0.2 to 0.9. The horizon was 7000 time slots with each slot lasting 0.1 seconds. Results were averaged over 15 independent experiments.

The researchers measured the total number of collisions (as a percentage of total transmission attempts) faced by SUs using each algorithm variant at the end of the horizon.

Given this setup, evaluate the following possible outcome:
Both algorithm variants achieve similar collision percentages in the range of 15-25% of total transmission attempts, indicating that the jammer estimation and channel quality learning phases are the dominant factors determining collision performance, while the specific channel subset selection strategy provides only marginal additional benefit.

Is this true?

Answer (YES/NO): NO